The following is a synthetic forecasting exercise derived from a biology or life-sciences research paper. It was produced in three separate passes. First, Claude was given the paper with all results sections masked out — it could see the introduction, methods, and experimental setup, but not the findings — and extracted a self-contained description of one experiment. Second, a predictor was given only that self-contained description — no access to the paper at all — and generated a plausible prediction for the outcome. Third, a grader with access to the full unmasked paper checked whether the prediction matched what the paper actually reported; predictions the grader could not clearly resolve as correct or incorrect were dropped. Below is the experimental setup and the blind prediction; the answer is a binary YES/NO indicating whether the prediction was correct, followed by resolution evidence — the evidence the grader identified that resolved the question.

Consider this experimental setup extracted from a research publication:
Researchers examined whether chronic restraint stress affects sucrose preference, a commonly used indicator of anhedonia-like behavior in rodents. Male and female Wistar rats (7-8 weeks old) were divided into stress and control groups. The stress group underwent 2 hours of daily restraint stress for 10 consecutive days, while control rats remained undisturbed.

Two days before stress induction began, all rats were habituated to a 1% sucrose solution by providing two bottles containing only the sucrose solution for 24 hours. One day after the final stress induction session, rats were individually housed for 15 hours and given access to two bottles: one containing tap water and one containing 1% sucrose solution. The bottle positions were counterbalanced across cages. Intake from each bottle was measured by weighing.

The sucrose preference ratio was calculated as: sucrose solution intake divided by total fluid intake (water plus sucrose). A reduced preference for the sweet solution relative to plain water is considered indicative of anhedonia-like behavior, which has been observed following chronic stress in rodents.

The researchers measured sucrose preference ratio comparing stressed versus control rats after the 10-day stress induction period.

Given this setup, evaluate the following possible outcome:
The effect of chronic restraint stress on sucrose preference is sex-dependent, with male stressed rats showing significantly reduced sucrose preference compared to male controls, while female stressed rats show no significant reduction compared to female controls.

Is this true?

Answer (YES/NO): NO